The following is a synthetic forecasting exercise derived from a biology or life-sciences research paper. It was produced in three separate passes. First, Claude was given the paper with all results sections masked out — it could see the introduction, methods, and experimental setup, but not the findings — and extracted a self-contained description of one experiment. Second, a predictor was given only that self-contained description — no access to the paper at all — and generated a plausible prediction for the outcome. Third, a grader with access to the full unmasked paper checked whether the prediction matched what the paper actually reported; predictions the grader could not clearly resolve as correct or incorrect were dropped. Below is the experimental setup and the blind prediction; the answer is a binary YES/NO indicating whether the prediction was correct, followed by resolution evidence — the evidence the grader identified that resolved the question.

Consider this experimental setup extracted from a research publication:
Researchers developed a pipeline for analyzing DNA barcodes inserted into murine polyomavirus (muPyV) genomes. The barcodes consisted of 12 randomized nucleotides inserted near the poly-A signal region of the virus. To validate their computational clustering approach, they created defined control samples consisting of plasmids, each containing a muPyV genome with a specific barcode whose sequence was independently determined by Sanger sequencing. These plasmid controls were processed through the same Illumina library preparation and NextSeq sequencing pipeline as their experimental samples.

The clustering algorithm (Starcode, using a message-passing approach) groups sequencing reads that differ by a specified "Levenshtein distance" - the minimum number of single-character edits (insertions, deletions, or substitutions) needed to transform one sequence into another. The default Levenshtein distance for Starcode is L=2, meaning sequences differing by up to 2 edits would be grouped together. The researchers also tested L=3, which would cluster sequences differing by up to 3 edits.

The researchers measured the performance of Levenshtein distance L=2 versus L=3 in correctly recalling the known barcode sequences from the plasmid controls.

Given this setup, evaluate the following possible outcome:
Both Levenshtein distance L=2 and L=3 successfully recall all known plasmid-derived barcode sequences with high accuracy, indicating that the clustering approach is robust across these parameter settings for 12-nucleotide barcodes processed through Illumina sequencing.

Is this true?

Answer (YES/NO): YES